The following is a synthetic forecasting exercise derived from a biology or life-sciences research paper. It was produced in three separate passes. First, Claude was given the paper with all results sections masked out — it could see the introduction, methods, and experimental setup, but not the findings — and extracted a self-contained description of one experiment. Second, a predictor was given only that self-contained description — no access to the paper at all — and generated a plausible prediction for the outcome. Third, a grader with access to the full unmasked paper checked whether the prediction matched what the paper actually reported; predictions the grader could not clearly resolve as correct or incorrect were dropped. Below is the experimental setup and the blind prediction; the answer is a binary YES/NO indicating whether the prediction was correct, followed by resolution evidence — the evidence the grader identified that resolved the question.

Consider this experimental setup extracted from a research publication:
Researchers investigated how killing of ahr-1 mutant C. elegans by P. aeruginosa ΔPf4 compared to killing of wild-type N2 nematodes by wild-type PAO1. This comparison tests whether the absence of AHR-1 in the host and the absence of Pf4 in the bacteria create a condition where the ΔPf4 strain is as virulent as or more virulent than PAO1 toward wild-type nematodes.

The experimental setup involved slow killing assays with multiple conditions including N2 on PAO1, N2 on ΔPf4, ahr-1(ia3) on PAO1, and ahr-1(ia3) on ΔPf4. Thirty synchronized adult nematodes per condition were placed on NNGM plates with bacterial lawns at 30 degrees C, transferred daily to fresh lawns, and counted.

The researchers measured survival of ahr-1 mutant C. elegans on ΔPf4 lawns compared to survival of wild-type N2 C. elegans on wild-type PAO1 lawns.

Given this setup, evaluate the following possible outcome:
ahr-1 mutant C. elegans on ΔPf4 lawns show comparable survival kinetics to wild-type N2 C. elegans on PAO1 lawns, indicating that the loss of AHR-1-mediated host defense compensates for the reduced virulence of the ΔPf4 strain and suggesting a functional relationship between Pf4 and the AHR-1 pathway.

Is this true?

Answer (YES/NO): YES